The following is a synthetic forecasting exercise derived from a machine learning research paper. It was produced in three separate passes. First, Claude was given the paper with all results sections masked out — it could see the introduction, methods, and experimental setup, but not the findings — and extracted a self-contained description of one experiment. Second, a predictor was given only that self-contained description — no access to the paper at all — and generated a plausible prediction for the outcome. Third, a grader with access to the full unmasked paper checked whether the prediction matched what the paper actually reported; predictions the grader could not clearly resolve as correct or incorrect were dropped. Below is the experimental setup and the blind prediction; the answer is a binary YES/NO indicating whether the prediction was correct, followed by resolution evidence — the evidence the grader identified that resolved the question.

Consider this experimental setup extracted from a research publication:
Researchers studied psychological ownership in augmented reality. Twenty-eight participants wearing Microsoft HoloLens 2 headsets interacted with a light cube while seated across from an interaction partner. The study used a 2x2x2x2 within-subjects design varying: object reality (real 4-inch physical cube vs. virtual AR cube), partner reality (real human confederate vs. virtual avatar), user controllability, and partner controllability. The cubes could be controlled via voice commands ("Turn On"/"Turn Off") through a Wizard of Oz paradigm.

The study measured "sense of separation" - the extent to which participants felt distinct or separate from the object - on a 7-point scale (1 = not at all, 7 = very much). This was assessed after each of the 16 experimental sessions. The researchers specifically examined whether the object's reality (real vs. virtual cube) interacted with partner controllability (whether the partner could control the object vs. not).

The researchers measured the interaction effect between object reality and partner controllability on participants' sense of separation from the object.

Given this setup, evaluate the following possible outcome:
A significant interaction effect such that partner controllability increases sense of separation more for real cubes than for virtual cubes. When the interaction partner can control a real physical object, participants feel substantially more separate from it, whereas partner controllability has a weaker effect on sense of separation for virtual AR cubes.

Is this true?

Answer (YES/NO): NO